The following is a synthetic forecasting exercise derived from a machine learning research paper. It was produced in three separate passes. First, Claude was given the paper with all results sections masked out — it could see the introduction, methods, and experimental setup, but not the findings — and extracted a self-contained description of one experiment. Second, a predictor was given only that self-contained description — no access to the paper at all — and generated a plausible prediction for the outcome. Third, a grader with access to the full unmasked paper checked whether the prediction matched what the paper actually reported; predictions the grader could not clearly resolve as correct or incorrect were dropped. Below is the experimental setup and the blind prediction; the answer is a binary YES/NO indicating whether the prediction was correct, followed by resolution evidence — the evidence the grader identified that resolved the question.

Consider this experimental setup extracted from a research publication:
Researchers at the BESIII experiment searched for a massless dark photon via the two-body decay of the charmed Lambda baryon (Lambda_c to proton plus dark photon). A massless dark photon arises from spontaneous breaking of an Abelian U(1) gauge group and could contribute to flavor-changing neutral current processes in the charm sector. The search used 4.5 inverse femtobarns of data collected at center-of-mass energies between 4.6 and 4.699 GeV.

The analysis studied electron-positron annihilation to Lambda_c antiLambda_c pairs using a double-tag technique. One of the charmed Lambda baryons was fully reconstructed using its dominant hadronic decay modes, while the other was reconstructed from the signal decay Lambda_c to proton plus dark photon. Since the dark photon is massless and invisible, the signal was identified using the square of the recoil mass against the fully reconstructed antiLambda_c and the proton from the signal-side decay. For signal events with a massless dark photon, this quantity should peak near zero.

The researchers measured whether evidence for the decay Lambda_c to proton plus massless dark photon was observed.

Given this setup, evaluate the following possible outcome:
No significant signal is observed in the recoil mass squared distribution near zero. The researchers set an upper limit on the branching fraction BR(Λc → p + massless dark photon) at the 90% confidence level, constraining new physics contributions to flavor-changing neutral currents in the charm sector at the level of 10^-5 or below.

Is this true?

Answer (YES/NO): NO